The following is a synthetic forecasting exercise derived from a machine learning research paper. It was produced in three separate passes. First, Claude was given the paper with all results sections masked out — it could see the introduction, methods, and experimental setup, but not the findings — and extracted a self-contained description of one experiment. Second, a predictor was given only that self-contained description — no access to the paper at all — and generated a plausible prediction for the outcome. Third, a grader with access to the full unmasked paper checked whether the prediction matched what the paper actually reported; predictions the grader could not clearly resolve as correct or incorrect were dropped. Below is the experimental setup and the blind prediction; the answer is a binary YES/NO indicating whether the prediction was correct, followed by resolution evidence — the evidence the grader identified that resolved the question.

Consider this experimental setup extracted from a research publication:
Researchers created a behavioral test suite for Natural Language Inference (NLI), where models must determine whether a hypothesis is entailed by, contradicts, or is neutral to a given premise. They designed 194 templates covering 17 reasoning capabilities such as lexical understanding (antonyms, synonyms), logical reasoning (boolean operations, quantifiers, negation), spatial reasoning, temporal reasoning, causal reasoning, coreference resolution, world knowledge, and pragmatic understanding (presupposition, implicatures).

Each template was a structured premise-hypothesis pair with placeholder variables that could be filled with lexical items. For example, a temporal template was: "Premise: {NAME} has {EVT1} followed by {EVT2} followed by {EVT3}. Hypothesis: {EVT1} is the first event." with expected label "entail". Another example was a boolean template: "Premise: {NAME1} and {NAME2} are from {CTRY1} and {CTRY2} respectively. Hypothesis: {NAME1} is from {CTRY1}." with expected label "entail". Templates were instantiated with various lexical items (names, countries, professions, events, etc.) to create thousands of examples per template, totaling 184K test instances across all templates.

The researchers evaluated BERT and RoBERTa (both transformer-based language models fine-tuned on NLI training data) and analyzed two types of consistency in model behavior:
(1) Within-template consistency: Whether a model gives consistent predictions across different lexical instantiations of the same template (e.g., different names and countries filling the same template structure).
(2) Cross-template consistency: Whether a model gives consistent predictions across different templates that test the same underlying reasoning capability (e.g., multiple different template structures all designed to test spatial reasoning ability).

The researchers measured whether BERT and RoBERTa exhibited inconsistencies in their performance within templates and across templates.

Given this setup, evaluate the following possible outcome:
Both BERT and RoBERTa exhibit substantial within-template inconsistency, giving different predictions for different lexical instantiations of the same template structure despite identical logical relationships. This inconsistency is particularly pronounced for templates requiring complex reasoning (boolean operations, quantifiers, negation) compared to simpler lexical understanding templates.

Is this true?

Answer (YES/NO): YES